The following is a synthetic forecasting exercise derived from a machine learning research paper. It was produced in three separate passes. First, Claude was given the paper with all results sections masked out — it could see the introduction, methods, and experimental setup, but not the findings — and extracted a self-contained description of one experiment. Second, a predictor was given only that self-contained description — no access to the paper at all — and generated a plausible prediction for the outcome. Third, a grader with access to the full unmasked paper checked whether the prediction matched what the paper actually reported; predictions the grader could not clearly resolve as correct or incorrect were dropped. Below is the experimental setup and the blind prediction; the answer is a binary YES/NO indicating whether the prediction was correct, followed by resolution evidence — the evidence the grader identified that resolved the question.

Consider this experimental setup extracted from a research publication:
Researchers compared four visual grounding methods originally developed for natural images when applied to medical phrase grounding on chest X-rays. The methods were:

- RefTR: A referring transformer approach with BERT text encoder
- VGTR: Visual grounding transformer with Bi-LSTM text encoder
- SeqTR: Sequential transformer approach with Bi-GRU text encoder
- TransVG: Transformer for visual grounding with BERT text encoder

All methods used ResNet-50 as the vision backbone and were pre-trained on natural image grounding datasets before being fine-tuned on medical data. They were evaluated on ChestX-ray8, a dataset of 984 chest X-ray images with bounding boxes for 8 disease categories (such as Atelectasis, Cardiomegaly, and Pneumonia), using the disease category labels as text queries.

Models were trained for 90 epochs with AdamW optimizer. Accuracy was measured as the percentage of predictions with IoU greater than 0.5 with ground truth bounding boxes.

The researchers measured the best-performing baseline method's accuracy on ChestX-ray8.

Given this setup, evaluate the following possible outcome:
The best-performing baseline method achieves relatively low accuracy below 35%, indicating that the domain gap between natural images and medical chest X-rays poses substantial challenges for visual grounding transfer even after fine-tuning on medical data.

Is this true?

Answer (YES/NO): YES